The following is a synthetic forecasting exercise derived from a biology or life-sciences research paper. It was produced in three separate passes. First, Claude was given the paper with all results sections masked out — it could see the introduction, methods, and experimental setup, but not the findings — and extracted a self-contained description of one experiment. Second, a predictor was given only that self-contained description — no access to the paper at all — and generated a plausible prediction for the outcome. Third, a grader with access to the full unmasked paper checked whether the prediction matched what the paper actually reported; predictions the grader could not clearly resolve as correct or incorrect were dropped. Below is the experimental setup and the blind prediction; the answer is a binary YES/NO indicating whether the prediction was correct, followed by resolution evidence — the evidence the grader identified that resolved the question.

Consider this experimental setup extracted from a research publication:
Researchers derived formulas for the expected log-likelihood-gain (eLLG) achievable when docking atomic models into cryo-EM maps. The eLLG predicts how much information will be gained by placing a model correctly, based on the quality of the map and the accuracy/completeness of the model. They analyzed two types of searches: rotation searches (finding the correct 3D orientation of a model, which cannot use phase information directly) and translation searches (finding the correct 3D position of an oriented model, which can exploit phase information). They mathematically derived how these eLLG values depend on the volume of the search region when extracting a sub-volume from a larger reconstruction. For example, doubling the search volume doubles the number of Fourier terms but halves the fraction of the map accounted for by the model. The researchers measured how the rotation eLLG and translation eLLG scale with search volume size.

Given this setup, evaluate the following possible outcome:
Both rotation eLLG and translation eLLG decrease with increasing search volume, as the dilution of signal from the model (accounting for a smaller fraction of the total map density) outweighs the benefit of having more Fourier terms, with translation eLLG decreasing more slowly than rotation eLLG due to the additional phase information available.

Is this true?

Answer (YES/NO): NO